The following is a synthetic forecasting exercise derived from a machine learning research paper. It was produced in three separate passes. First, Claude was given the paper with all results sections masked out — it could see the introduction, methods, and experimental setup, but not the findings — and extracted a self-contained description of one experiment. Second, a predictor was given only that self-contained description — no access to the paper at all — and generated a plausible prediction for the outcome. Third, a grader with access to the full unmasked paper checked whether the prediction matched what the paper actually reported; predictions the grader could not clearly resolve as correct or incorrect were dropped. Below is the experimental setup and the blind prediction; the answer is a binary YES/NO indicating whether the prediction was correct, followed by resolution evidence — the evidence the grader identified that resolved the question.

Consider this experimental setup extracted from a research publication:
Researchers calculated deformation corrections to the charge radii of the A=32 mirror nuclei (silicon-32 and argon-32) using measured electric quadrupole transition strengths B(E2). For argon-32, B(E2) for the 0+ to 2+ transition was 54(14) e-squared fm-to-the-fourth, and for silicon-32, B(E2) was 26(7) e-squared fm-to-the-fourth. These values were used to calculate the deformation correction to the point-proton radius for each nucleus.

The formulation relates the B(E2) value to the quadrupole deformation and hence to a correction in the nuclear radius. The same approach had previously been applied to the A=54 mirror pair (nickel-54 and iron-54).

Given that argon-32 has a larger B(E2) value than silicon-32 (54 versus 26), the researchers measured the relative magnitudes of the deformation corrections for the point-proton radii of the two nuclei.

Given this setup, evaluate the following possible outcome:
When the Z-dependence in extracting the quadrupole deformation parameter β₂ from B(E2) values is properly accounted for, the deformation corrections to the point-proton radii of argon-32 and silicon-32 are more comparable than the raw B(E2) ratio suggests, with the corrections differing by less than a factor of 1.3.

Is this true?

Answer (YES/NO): YES